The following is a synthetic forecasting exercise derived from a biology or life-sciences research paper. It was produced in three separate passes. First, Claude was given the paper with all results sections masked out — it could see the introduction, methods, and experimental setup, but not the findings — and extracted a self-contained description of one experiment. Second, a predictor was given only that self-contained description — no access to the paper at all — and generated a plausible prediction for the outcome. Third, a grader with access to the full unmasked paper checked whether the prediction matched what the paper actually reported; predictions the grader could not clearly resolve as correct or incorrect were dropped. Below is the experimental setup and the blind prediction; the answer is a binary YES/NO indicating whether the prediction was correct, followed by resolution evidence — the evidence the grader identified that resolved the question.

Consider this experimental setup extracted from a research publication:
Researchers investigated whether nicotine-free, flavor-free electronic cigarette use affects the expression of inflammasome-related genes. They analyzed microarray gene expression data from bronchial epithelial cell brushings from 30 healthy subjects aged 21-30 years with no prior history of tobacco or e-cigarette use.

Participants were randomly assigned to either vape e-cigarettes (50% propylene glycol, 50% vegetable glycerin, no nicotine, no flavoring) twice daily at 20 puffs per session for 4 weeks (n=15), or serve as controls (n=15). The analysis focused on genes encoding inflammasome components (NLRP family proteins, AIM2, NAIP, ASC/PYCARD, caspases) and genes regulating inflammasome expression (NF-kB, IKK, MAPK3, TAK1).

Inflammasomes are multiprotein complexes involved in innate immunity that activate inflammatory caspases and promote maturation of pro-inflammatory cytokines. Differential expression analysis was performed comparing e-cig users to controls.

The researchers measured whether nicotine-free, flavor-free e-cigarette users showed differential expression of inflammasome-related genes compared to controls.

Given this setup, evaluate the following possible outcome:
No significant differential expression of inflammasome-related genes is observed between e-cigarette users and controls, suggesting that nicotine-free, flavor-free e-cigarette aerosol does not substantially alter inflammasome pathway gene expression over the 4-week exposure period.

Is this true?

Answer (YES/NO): YES